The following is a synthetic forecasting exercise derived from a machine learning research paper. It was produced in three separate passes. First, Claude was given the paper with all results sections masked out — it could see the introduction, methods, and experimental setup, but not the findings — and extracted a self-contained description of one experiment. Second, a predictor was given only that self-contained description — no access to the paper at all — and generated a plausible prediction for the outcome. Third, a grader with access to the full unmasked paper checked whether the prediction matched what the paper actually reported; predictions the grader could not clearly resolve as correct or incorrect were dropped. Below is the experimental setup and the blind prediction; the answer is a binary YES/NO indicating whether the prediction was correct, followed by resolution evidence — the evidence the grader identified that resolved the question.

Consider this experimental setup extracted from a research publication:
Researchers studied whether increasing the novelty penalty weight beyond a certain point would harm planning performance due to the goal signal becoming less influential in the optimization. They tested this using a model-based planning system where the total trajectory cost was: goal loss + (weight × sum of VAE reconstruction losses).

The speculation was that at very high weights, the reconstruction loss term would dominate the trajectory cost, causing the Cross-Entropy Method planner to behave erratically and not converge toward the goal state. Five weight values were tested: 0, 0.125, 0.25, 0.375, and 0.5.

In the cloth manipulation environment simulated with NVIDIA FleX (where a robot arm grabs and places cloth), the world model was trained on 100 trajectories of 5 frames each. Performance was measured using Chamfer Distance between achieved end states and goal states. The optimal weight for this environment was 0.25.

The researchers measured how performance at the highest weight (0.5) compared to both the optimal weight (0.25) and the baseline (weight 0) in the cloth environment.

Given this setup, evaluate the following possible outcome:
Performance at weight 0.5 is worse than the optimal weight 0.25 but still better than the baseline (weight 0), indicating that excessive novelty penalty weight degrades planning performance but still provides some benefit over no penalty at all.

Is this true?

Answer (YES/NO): YES